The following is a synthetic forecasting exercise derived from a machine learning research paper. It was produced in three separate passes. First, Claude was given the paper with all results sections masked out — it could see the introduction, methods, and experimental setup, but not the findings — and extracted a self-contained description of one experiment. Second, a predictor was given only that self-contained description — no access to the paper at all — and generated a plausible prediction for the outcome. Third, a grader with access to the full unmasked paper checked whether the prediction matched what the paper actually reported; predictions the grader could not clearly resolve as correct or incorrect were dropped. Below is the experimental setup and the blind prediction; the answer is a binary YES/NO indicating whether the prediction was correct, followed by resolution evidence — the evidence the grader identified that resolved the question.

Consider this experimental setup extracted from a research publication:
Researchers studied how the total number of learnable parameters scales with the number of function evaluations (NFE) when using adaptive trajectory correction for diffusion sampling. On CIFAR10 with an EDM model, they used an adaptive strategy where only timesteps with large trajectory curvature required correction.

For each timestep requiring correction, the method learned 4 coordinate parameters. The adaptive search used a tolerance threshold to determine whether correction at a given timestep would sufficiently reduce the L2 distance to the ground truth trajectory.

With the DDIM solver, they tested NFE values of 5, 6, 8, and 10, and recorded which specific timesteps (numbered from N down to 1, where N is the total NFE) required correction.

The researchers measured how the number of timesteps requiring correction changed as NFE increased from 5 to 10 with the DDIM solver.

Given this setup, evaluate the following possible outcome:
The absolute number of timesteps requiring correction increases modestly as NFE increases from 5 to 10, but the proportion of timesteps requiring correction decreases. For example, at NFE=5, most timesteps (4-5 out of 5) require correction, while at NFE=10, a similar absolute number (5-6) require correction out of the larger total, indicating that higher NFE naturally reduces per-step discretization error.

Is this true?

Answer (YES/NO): NO